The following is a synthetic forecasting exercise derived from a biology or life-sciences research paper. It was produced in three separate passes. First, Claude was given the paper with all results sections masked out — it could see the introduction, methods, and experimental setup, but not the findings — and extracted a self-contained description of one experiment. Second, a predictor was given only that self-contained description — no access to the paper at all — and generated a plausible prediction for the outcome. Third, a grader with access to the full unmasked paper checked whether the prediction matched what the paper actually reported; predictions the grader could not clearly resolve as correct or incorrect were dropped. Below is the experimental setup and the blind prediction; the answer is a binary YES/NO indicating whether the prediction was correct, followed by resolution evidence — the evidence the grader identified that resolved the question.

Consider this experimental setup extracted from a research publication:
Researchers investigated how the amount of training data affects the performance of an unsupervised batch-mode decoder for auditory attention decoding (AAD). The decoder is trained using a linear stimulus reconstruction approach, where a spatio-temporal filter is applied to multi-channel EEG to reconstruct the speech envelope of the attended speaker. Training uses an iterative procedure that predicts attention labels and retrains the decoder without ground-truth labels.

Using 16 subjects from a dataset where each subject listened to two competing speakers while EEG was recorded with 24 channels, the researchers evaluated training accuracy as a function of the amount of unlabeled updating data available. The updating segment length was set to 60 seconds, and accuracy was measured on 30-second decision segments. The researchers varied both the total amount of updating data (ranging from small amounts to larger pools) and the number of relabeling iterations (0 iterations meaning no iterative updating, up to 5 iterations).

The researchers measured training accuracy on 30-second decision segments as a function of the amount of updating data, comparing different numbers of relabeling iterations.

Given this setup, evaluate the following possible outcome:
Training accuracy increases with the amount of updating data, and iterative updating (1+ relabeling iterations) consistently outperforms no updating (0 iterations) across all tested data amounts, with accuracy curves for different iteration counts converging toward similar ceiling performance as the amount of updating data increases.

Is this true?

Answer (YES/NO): NO